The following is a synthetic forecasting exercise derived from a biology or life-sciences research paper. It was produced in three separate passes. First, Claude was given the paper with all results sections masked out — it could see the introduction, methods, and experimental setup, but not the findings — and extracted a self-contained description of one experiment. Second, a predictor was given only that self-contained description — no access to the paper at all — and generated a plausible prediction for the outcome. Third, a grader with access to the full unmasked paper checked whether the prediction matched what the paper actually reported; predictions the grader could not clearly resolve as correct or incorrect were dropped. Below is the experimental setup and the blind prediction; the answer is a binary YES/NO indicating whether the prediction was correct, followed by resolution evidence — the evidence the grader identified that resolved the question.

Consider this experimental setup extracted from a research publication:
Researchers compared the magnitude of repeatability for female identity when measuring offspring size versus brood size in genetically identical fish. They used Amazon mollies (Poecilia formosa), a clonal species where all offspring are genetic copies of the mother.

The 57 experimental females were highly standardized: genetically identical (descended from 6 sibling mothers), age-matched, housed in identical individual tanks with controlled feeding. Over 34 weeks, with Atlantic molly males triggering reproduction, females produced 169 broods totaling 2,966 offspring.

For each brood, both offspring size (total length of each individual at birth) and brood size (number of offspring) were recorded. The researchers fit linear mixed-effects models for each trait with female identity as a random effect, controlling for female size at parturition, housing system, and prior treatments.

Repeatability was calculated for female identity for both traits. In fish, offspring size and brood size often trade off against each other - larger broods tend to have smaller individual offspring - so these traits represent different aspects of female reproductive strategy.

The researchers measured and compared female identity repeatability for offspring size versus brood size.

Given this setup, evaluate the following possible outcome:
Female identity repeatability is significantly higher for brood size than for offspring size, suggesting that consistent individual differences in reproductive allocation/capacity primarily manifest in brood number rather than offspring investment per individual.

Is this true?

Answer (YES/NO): NO